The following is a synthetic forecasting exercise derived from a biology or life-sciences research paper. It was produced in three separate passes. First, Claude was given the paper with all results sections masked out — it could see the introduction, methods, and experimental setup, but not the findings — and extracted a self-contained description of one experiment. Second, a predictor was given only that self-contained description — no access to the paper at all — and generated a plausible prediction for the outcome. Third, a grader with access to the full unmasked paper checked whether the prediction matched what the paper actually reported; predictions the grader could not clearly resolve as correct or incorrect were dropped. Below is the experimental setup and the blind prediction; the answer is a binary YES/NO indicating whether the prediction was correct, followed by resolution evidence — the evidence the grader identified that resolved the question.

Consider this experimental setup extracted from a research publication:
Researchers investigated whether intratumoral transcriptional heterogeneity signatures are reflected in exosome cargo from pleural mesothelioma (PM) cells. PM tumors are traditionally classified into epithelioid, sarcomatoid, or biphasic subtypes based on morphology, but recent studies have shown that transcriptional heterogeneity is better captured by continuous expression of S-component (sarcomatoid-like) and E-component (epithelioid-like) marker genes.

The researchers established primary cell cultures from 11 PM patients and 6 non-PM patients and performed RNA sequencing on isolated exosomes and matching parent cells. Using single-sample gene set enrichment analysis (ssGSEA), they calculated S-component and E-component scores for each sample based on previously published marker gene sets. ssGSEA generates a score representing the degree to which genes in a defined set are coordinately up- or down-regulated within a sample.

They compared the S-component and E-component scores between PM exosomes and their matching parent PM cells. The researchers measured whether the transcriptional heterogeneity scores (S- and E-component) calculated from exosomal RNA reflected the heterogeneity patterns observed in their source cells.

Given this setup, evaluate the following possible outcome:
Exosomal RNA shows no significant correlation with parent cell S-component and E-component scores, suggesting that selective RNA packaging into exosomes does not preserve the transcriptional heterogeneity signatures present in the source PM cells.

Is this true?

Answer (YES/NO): NO